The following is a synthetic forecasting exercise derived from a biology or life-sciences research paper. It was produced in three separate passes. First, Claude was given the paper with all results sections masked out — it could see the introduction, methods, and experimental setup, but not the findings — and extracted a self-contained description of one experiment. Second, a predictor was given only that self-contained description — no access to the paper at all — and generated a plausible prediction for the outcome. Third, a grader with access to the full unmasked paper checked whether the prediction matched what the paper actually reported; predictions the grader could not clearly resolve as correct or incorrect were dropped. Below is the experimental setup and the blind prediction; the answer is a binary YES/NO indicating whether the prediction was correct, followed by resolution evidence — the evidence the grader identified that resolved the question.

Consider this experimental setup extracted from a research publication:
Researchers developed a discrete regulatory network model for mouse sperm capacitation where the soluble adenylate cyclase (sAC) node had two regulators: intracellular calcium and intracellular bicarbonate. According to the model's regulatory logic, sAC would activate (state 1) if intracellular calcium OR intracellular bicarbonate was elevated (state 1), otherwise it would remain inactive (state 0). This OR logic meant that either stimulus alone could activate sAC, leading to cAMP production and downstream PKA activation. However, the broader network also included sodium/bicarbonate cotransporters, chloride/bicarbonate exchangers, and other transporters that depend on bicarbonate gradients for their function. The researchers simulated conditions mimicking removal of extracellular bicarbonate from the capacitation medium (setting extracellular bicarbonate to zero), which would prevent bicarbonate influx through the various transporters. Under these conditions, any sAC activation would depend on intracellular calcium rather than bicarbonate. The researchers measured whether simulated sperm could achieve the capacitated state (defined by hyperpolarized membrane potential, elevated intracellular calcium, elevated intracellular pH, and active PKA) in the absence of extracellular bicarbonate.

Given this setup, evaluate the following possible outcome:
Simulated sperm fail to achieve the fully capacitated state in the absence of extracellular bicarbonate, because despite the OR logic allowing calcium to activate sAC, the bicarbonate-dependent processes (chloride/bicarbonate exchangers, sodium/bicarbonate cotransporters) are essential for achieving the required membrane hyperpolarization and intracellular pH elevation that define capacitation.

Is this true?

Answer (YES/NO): YES